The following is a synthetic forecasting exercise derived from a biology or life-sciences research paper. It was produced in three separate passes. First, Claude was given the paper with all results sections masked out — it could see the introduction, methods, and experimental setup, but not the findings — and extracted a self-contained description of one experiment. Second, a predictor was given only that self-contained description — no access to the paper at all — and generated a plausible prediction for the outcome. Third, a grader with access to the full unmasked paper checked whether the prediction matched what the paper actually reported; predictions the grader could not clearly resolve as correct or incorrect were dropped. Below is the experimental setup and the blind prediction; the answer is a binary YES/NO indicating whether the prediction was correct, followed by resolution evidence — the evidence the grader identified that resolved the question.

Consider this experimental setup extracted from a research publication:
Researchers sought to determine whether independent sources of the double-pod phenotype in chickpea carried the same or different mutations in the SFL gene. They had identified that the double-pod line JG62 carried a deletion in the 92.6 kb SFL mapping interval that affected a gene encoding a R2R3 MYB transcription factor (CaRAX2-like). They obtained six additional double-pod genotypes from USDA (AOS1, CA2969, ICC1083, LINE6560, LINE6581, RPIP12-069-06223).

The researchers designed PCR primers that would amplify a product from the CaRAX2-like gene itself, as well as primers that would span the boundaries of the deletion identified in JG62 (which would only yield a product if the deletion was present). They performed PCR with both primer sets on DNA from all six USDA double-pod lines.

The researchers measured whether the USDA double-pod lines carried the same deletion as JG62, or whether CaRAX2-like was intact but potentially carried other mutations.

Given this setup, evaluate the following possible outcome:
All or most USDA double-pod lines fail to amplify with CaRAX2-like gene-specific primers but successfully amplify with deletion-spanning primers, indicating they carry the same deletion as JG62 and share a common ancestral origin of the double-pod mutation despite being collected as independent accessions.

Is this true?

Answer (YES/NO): NO